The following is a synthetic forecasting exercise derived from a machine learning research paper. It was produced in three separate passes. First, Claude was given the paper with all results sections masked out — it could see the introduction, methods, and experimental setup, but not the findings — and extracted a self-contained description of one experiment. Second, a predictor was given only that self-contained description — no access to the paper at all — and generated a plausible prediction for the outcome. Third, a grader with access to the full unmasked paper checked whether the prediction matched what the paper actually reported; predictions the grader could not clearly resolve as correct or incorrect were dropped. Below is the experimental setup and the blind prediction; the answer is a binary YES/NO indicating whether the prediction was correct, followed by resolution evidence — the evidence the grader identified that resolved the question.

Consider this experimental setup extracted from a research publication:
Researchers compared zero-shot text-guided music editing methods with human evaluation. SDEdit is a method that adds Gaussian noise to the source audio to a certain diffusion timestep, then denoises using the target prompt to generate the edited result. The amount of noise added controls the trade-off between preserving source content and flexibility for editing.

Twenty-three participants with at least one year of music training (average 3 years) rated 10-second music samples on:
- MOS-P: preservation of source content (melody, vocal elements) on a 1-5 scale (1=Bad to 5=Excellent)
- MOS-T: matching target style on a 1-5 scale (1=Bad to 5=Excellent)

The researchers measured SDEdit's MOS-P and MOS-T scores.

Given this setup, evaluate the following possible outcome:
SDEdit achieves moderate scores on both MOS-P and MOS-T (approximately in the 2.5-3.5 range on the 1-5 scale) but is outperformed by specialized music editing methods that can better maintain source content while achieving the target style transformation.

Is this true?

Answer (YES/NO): NO